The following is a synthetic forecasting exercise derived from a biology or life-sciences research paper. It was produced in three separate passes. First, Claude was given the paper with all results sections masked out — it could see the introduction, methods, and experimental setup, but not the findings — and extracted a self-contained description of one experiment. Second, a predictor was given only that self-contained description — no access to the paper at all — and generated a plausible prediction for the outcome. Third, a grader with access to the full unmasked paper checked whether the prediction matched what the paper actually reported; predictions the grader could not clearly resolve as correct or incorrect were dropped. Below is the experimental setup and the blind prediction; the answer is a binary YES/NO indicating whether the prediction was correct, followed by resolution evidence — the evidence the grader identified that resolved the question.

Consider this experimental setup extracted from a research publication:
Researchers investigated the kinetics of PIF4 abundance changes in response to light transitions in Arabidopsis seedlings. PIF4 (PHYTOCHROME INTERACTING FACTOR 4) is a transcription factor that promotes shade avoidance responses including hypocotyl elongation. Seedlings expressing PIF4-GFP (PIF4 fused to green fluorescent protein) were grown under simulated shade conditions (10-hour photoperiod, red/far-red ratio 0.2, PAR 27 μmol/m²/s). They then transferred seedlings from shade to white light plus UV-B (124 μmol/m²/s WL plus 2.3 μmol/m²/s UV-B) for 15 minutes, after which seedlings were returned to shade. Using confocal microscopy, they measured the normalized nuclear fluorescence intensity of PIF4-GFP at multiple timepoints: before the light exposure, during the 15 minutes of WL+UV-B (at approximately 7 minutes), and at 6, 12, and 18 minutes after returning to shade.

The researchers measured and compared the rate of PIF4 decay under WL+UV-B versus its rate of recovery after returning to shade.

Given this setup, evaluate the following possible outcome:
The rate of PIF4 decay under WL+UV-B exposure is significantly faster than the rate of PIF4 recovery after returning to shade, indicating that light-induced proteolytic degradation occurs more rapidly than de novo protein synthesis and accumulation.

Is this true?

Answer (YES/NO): YES